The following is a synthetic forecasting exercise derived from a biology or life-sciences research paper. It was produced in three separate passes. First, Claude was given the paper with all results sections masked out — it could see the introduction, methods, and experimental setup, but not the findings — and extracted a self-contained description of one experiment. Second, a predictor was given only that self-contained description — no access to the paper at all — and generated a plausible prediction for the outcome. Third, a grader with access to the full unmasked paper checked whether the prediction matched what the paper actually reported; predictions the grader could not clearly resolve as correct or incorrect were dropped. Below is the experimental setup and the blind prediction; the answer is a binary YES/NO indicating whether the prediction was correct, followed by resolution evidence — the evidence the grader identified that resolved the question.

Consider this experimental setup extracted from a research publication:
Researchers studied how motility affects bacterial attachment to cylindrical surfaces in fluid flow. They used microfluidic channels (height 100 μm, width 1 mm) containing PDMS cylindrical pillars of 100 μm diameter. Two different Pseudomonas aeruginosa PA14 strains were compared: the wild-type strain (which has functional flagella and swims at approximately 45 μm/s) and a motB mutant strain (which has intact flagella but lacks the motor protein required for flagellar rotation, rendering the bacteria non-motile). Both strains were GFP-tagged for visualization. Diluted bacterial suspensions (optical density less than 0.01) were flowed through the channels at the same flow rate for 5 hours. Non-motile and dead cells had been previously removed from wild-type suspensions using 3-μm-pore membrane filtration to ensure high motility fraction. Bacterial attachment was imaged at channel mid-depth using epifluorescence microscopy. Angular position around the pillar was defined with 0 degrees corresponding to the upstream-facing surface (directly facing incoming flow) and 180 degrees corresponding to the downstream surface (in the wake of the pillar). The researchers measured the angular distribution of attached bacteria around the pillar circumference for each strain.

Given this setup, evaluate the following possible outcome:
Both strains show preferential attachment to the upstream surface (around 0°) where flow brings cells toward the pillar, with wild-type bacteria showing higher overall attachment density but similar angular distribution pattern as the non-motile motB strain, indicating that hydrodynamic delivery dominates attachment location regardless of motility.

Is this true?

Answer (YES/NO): NO